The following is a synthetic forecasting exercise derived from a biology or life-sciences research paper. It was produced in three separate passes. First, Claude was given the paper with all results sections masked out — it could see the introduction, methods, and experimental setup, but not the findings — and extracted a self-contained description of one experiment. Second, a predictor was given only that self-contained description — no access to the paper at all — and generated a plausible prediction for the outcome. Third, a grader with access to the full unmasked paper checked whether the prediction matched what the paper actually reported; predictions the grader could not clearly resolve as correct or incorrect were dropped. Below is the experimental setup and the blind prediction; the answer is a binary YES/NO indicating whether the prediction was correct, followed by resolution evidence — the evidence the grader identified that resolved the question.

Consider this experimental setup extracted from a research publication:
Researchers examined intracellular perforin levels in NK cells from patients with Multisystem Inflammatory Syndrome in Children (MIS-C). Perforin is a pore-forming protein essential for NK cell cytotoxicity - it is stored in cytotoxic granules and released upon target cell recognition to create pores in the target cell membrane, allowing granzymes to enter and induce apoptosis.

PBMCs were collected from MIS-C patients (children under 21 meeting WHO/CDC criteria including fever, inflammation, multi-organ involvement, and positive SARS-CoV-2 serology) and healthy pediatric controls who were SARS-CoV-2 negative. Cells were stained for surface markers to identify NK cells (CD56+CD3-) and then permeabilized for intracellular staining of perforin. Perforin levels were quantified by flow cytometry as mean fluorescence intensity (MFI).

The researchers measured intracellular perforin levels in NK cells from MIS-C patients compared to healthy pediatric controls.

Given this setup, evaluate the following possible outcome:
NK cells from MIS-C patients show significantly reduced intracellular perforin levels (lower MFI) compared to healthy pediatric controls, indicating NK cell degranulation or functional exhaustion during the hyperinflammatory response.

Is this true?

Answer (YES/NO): YES